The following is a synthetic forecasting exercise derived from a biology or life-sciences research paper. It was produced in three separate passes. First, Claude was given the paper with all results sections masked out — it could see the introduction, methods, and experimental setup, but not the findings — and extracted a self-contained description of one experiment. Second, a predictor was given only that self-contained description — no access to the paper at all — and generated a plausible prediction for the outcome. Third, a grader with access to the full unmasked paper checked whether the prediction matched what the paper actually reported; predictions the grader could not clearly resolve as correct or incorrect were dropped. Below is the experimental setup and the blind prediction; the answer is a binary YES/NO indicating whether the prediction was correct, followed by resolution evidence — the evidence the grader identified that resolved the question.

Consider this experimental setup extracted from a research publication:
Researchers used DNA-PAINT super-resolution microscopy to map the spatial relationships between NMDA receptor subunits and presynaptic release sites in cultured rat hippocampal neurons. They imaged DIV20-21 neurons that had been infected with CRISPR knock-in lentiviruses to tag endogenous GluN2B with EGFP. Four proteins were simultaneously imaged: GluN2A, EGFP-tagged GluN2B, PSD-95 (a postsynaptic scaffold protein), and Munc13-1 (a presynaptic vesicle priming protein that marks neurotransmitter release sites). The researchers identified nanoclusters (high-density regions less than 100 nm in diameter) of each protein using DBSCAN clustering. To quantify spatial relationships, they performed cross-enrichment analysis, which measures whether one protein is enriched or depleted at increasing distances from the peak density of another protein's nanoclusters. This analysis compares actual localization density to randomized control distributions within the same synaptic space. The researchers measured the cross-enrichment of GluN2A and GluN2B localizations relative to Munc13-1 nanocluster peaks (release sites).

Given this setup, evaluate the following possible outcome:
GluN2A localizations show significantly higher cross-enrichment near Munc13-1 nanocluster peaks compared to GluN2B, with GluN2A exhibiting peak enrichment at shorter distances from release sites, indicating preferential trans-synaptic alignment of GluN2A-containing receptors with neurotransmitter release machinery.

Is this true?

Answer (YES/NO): NO